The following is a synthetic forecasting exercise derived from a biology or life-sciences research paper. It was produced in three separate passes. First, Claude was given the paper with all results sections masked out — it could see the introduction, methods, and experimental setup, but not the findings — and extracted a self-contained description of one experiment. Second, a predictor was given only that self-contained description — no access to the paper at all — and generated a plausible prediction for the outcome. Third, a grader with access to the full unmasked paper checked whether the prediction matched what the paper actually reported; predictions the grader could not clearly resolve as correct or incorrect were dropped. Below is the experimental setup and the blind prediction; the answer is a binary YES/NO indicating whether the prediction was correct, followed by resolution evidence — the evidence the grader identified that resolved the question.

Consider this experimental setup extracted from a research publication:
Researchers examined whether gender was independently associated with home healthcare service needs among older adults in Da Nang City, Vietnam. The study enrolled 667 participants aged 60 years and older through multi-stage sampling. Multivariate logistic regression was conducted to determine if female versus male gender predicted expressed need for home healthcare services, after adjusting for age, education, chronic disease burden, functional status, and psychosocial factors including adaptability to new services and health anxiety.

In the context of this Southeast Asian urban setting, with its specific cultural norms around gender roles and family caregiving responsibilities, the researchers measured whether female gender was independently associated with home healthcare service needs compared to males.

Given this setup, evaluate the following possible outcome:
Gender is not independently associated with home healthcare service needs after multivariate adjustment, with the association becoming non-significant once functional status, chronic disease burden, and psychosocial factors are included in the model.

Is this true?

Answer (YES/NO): NO